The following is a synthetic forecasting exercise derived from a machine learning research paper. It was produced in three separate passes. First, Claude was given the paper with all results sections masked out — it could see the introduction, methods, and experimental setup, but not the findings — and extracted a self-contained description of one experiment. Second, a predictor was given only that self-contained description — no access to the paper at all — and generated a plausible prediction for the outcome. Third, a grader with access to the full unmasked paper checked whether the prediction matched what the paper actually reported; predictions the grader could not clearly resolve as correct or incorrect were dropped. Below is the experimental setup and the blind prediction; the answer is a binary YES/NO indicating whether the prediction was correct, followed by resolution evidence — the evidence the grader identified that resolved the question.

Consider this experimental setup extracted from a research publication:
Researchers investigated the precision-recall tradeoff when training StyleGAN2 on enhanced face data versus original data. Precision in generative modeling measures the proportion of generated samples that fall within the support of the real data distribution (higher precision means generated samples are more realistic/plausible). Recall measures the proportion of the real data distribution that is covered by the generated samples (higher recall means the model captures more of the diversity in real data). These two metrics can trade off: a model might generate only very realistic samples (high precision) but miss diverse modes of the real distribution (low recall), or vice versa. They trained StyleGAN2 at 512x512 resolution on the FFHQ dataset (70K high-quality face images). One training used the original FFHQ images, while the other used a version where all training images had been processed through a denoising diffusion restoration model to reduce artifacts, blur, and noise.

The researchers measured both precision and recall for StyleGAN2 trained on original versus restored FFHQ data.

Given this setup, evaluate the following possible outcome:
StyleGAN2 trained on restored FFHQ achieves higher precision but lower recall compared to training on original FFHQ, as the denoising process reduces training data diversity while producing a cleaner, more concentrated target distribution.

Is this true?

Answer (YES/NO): NO